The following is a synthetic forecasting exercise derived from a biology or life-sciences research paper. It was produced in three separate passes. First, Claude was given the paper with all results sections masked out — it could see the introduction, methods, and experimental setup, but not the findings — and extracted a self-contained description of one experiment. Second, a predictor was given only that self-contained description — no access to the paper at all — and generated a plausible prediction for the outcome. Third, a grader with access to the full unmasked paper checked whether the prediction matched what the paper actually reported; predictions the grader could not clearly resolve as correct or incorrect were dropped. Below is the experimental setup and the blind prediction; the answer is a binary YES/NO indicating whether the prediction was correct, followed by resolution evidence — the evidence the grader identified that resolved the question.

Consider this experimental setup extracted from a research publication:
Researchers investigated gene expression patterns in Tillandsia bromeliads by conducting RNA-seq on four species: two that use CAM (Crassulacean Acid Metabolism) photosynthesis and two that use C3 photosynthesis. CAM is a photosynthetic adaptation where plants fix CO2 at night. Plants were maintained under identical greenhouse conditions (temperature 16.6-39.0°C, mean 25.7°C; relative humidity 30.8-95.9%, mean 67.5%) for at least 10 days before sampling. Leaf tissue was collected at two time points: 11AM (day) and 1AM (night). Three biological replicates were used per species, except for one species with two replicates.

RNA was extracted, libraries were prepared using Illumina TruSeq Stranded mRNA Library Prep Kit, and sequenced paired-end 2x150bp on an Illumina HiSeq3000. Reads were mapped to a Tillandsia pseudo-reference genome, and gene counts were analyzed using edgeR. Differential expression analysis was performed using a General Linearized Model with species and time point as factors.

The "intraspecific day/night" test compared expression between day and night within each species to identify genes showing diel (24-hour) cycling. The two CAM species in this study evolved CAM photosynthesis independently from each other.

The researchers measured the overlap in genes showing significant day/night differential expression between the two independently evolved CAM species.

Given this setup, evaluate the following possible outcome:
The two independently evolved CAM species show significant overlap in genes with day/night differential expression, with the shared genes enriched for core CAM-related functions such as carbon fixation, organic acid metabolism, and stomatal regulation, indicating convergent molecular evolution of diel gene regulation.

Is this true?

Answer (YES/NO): NO